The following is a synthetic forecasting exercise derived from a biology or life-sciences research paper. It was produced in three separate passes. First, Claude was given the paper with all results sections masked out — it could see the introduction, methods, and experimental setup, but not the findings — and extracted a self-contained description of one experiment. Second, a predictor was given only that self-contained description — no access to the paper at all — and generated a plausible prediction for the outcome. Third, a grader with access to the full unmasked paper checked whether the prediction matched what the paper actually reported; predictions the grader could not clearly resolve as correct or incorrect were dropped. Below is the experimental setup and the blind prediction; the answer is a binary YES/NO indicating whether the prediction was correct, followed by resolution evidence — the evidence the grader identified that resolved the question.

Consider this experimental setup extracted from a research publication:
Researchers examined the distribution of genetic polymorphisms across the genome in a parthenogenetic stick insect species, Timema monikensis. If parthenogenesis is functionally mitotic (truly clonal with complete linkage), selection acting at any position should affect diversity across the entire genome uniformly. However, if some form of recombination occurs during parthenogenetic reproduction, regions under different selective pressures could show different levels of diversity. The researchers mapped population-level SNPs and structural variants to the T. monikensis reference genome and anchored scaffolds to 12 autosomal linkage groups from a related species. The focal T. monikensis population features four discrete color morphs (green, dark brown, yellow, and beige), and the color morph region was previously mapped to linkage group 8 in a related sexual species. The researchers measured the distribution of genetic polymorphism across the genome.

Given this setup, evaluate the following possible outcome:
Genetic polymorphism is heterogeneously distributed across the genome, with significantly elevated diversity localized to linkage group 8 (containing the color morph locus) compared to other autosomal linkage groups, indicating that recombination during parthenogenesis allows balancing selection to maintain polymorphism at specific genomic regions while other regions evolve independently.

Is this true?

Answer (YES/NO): YES